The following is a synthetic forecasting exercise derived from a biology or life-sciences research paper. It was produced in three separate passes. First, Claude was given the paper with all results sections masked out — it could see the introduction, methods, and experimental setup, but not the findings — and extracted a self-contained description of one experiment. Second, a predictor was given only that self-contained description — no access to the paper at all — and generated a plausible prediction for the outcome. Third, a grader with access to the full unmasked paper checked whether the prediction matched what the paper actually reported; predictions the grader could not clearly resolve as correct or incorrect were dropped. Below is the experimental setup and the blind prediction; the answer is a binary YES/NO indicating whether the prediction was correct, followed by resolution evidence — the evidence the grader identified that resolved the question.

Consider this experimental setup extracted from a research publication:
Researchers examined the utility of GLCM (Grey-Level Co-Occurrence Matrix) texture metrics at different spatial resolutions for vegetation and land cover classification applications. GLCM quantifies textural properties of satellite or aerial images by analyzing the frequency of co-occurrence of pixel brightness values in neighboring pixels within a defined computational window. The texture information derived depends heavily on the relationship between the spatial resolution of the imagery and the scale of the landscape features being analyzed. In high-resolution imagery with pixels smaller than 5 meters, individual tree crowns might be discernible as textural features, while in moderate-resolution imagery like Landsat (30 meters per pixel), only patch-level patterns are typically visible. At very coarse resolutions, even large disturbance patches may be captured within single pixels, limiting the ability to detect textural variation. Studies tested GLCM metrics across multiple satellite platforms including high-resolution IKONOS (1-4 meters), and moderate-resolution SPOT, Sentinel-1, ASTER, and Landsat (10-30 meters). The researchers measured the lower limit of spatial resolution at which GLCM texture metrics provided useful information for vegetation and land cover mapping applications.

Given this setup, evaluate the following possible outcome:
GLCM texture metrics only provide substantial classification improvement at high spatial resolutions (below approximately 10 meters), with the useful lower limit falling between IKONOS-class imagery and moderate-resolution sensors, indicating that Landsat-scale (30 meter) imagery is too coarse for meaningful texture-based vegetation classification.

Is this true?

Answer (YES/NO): NO